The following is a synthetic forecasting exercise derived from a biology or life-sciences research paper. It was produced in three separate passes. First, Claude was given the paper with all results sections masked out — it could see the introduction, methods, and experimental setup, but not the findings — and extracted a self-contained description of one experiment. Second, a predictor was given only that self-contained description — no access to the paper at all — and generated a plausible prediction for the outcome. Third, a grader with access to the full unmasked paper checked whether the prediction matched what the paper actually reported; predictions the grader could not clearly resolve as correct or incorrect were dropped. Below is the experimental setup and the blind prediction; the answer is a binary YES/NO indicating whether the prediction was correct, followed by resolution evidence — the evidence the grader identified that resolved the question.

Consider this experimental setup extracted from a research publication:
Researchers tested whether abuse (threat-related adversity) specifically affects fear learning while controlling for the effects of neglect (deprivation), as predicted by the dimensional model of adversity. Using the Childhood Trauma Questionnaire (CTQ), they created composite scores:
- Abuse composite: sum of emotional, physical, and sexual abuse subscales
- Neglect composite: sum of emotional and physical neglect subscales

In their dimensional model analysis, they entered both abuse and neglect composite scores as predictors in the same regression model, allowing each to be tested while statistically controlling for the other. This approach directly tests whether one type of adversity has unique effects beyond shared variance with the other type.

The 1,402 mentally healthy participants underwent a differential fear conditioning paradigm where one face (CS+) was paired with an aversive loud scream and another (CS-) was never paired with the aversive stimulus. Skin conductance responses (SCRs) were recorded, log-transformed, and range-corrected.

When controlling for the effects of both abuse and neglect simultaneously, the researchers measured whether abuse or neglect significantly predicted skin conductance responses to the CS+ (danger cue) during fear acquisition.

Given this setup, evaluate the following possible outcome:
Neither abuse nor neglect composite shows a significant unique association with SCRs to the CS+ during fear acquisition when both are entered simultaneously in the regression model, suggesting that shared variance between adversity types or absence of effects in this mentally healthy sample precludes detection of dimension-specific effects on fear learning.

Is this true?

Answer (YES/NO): NO